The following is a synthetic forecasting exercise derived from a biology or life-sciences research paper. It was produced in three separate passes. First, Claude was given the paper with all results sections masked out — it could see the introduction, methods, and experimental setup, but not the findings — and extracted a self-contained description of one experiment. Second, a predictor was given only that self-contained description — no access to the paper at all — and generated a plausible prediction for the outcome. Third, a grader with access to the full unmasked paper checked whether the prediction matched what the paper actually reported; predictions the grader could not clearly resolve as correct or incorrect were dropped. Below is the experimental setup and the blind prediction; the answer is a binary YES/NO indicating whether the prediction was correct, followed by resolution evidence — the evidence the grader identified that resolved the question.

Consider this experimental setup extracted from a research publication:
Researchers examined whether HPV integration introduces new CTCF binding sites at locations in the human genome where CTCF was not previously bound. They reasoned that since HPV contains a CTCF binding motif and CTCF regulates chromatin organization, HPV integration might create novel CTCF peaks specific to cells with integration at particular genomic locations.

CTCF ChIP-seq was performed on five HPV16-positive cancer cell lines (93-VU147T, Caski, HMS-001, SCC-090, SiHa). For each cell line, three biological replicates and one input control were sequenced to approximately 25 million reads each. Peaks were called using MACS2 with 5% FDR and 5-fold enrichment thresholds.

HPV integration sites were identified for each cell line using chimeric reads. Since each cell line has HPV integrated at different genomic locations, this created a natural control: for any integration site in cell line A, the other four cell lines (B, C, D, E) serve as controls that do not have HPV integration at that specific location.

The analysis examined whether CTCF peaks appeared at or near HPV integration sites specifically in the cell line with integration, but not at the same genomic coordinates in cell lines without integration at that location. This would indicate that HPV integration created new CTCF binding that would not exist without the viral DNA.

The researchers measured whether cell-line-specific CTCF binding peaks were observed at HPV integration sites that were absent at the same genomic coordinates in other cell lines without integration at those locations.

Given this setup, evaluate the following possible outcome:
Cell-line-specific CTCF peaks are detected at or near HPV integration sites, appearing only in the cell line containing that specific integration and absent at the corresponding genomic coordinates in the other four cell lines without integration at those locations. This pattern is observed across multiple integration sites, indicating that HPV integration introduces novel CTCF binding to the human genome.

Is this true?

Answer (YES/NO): YES